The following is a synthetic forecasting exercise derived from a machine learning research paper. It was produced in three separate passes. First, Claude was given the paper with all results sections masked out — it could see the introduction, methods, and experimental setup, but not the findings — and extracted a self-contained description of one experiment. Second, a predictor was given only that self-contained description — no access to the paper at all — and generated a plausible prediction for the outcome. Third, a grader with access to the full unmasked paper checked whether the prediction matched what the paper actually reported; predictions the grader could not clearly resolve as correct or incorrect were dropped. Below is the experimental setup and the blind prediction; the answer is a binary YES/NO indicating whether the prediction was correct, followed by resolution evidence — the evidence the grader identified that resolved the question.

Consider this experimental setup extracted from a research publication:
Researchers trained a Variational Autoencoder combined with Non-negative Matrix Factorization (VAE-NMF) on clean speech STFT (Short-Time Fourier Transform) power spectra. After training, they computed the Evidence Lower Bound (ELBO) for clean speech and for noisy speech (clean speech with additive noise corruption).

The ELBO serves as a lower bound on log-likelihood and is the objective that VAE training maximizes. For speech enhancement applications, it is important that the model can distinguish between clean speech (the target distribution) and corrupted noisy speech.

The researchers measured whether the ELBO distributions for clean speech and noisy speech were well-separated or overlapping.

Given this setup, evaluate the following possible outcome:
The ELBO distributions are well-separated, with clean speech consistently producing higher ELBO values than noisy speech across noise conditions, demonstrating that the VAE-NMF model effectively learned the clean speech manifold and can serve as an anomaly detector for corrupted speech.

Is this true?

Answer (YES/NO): NO